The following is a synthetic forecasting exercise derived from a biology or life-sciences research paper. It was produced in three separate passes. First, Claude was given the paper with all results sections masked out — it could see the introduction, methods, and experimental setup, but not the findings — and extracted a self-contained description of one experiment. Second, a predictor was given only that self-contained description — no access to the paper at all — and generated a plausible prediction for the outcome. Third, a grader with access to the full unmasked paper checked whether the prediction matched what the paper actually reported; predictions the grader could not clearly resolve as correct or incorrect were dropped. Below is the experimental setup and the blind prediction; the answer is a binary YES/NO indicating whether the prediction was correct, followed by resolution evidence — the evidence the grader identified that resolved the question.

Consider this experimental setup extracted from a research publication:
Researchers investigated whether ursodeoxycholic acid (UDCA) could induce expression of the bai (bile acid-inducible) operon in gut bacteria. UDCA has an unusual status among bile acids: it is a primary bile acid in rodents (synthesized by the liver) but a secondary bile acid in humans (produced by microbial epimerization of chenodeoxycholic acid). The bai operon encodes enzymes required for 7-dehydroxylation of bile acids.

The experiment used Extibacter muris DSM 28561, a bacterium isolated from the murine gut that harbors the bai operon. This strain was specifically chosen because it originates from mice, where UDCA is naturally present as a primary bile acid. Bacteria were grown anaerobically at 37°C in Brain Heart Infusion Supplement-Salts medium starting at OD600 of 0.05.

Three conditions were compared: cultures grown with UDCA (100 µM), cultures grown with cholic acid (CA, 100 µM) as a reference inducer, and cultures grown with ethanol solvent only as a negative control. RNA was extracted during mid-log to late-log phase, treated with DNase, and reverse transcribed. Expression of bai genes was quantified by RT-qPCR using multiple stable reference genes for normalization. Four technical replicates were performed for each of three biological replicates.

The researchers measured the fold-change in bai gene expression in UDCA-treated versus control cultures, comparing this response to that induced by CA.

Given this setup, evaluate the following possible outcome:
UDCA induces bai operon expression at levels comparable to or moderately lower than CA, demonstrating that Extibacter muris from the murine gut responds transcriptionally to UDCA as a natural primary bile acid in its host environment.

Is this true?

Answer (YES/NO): NO